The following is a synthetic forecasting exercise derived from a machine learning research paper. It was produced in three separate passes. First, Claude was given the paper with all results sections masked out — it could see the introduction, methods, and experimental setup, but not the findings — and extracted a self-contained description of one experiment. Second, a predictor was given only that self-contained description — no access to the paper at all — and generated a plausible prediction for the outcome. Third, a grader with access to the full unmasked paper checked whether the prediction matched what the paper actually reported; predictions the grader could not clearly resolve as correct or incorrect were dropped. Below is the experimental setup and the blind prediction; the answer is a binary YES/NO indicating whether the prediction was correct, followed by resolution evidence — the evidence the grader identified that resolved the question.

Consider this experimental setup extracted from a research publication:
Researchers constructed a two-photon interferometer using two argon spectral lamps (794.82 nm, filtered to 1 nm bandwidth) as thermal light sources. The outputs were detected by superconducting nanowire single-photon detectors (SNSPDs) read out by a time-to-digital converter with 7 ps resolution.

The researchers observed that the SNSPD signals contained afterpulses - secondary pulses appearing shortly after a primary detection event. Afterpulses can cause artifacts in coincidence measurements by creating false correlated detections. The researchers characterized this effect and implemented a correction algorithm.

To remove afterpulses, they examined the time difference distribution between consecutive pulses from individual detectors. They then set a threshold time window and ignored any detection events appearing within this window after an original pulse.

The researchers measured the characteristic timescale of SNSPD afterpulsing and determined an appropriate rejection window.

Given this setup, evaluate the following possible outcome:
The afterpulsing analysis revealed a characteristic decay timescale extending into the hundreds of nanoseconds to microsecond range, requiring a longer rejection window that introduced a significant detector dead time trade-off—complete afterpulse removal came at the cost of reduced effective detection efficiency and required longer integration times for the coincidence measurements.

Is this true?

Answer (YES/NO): NO